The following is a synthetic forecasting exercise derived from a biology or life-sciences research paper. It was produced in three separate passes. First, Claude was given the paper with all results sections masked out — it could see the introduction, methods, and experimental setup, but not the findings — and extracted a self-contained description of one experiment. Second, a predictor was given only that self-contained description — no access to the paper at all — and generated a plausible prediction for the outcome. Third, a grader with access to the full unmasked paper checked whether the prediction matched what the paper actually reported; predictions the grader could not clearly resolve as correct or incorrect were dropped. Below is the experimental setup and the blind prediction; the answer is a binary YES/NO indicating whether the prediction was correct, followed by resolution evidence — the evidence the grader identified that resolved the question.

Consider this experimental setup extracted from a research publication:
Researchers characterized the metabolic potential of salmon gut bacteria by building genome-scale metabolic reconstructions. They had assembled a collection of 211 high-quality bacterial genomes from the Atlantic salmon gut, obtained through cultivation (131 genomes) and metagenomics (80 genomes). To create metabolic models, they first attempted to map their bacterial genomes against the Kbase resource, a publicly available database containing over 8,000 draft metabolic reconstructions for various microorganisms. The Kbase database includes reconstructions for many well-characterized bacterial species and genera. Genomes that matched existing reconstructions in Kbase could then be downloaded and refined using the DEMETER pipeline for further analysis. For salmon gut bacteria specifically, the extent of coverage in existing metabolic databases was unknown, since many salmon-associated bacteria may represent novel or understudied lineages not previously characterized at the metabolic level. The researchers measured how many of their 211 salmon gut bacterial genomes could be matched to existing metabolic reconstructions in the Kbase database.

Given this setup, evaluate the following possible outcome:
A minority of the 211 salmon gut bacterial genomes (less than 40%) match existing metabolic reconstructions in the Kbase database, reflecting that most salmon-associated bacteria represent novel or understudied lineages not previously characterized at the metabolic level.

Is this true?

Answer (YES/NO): NO